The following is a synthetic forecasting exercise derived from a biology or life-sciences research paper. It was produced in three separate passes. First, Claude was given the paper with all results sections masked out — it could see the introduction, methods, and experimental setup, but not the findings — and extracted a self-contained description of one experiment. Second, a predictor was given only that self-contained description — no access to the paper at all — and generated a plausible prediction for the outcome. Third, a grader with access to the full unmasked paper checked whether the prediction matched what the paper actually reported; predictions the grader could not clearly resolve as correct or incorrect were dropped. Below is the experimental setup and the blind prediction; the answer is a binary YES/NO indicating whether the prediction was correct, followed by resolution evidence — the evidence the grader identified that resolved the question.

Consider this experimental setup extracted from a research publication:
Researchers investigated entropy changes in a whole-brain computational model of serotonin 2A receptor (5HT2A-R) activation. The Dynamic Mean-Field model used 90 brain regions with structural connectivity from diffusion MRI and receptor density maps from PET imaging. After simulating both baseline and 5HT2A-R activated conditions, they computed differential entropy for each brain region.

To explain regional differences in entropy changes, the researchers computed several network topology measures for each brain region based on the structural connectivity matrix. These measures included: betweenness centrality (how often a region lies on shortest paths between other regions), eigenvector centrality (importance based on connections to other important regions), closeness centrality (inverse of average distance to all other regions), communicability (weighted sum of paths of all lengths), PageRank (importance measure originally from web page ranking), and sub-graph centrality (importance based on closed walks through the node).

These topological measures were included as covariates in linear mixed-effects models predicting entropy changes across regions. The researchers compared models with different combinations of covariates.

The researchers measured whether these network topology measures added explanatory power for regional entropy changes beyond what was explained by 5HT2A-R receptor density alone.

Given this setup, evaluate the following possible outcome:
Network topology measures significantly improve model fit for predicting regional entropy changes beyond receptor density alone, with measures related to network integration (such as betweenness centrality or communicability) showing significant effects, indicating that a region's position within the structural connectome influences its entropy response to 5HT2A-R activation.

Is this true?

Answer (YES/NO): NO